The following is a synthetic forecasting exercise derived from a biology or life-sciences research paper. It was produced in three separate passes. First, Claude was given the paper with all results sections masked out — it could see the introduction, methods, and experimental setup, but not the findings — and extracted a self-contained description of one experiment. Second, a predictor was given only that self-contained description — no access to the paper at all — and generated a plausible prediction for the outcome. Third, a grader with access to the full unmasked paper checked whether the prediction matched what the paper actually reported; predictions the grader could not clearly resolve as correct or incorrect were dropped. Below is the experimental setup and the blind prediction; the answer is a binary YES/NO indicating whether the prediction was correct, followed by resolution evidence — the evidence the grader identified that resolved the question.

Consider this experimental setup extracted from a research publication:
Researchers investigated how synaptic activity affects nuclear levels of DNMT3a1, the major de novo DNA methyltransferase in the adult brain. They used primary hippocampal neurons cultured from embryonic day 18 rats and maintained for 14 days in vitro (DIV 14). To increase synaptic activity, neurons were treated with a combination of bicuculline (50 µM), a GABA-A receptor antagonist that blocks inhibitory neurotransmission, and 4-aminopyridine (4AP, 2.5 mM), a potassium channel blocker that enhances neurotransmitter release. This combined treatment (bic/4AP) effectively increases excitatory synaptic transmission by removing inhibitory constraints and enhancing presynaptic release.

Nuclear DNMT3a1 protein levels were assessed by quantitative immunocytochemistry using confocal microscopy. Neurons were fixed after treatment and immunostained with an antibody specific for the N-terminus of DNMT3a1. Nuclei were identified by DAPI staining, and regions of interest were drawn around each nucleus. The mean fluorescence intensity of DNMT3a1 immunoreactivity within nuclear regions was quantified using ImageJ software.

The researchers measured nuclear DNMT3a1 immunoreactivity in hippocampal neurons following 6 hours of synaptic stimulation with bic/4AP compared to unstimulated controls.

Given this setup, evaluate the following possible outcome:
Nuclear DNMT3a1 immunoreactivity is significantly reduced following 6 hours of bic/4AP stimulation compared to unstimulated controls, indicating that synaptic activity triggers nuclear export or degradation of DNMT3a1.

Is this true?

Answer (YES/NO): YES